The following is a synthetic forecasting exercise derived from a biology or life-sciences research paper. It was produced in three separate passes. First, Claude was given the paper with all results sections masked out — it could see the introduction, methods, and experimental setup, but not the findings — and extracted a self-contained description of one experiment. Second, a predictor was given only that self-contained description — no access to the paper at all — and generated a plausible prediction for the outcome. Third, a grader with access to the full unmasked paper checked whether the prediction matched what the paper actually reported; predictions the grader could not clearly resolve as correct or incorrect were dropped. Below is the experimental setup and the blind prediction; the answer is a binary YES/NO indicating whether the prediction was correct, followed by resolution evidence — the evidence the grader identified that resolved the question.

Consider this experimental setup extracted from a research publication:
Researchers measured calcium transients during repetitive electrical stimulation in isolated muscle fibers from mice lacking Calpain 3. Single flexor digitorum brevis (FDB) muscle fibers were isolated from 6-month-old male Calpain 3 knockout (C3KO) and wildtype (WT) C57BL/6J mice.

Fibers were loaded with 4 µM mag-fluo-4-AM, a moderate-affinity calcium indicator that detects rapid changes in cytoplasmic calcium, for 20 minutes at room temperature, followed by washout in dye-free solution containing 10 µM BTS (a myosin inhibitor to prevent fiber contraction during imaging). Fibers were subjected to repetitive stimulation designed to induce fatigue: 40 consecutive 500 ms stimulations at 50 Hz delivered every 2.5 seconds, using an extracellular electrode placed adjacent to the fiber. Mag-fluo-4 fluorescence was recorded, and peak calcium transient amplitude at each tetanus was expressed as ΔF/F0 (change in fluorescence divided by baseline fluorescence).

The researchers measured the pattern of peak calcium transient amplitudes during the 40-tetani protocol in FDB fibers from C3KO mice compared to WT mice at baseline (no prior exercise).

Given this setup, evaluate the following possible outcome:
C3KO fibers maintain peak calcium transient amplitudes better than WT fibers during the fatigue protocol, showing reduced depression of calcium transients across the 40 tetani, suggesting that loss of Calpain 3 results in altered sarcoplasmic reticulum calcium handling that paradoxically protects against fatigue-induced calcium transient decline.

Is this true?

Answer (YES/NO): NO